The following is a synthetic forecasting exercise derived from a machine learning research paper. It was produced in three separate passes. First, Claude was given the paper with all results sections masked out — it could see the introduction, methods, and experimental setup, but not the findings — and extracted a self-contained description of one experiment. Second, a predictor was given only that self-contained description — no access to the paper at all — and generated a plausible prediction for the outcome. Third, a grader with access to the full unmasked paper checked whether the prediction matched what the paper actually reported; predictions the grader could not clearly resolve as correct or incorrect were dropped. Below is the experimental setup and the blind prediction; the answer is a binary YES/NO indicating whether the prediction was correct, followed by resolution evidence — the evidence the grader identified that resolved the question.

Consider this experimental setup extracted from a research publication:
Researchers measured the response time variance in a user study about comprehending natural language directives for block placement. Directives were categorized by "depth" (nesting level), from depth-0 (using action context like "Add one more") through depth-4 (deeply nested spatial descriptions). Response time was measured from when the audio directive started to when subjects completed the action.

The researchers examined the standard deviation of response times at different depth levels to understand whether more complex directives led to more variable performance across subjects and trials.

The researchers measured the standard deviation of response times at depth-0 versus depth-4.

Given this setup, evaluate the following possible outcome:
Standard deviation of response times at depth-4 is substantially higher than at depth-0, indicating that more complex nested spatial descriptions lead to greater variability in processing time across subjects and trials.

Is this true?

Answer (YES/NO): YES